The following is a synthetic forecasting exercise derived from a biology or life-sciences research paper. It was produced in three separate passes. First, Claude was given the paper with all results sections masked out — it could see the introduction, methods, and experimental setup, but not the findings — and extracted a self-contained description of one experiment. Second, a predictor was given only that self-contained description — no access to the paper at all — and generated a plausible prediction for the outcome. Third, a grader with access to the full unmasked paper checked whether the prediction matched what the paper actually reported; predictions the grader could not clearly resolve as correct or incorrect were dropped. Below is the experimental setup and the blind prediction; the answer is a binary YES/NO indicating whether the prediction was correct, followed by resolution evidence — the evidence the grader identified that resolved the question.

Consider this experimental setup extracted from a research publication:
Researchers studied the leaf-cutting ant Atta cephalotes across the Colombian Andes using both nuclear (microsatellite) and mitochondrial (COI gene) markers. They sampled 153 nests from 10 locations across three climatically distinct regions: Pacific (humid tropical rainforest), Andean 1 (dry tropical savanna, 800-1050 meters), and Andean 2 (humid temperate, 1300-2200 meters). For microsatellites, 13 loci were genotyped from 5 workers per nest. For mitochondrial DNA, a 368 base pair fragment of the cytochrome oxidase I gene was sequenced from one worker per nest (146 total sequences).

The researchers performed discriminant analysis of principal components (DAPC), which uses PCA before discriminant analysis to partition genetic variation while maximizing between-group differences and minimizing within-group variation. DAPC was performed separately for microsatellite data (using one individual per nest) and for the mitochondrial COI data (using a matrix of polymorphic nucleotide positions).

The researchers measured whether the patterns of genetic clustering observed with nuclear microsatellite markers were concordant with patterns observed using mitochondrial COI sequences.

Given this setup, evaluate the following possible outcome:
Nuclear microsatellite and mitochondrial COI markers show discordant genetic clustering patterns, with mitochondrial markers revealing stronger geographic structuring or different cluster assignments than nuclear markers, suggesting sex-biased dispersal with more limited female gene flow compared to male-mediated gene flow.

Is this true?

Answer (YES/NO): NO